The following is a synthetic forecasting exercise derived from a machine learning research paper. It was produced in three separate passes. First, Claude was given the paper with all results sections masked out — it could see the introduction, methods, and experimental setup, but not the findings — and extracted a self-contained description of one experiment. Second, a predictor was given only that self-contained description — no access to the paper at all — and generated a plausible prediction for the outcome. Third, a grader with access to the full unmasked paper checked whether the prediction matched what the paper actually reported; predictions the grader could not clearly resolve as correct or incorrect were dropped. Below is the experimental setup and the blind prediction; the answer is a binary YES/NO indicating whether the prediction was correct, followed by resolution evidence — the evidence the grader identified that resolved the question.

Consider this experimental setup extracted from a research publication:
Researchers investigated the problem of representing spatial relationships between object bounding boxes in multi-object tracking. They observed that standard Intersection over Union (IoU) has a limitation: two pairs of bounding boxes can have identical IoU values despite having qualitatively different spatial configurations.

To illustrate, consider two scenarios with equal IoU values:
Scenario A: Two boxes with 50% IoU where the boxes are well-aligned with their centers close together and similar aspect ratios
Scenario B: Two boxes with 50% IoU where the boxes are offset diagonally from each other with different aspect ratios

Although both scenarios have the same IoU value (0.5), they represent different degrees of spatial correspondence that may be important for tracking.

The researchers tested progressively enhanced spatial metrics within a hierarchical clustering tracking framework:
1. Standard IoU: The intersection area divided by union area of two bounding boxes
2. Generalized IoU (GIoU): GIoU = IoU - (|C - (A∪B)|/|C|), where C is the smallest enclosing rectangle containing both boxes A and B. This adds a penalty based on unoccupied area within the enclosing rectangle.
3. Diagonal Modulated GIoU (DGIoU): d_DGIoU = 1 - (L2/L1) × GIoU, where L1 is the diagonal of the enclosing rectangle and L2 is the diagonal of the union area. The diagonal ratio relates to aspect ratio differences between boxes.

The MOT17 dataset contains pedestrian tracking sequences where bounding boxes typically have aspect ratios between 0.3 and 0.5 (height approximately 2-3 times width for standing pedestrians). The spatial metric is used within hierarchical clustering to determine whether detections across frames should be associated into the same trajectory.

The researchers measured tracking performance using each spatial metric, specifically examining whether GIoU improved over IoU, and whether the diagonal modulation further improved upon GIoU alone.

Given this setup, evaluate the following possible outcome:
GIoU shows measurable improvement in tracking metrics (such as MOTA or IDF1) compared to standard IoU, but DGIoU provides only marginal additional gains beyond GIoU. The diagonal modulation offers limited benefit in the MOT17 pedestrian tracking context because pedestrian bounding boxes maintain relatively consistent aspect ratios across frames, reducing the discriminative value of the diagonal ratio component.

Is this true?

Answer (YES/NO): NO